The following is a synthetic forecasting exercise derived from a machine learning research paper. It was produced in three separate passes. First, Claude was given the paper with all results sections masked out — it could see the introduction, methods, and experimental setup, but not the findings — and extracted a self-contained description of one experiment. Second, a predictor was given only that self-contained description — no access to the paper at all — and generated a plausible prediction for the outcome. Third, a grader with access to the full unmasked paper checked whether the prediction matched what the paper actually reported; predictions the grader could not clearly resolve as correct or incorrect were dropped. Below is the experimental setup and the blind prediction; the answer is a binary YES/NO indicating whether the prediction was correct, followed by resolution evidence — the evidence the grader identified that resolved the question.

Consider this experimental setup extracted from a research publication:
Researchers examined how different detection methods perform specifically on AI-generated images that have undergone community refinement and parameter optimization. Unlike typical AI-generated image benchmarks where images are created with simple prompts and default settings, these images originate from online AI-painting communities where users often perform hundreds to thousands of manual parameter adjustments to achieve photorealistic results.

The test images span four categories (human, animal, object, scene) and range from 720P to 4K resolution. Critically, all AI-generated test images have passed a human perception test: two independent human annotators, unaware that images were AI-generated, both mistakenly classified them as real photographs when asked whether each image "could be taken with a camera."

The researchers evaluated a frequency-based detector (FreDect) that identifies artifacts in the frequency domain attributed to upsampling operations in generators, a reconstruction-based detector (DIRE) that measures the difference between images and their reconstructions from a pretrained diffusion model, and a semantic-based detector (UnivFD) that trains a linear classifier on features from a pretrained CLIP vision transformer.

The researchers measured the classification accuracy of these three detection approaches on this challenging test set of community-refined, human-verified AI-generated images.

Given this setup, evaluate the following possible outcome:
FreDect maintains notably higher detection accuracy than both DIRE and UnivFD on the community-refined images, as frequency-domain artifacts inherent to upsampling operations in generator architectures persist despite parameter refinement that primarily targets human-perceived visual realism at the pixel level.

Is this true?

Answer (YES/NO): NO